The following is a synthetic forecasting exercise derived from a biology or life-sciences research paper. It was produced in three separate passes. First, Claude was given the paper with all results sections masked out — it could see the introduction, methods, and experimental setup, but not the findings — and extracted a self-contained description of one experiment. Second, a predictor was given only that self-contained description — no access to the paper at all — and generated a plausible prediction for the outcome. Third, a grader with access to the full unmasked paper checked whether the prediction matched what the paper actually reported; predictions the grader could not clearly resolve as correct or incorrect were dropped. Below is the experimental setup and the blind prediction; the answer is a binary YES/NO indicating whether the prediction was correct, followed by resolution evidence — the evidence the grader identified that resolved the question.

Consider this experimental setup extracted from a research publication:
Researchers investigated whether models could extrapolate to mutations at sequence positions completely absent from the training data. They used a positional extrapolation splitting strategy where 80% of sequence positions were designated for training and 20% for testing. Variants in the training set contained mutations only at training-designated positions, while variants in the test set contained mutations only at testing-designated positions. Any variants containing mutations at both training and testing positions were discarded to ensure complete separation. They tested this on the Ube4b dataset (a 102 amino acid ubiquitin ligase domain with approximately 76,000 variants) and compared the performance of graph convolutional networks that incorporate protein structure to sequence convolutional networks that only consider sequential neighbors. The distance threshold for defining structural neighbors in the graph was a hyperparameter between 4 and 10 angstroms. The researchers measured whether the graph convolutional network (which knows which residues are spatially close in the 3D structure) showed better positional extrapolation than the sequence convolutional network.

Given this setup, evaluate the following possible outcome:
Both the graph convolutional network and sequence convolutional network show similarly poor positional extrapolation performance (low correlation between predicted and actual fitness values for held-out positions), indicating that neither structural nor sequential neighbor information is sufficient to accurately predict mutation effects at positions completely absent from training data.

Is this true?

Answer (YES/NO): YES